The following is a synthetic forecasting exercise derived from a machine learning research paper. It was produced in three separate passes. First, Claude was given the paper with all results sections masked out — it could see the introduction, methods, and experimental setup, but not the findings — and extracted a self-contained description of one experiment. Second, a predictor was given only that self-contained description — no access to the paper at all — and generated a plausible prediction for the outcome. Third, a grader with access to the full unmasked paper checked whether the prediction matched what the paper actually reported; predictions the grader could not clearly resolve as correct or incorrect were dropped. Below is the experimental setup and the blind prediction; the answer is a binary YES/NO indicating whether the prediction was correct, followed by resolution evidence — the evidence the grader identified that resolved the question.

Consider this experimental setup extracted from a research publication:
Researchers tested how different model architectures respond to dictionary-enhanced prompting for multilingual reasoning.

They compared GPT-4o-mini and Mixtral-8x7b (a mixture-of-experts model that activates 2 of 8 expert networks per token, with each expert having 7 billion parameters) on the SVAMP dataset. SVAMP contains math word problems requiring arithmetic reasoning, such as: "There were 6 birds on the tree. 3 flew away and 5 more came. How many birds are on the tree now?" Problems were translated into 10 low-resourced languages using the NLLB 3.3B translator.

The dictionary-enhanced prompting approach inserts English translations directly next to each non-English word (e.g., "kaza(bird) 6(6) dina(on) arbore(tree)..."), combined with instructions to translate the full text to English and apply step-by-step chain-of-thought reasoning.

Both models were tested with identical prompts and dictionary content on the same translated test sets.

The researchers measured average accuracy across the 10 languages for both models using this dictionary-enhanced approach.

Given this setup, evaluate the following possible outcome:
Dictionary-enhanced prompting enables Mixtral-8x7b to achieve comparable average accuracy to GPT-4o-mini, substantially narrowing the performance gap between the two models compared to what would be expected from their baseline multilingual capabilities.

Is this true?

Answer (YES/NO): NO